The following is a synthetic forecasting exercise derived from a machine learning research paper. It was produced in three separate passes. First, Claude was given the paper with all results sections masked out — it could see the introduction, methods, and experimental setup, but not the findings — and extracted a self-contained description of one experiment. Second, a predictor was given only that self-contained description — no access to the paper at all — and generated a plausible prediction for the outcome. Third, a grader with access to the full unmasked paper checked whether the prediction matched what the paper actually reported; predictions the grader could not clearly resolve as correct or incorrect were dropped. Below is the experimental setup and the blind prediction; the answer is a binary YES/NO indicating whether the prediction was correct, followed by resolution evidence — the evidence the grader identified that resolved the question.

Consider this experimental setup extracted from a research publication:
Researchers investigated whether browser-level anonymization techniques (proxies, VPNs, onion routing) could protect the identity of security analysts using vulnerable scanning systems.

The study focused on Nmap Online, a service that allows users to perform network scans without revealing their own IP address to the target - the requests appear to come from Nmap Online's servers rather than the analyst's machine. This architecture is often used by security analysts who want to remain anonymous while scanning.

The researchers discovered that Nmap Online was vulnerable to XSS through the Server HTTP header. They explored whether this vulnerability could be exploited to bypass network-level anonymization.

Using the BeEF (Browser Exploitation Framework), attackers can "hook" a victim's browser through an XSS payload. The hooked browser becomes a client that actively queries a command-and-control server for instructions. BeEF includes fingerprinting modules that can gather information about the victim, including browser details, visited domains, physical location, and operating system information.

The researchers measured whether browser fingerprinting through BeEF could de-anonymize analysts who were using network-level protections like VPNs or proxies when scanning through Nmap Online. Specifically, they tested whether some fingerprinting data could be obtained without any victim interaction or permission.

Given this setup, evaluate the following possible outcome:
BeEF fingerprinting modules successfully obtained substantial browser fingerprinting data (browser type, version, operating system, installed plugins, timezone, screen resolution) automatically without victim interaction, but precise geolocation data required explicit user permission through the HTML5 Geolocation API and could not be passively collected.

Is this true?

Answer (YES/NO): NO